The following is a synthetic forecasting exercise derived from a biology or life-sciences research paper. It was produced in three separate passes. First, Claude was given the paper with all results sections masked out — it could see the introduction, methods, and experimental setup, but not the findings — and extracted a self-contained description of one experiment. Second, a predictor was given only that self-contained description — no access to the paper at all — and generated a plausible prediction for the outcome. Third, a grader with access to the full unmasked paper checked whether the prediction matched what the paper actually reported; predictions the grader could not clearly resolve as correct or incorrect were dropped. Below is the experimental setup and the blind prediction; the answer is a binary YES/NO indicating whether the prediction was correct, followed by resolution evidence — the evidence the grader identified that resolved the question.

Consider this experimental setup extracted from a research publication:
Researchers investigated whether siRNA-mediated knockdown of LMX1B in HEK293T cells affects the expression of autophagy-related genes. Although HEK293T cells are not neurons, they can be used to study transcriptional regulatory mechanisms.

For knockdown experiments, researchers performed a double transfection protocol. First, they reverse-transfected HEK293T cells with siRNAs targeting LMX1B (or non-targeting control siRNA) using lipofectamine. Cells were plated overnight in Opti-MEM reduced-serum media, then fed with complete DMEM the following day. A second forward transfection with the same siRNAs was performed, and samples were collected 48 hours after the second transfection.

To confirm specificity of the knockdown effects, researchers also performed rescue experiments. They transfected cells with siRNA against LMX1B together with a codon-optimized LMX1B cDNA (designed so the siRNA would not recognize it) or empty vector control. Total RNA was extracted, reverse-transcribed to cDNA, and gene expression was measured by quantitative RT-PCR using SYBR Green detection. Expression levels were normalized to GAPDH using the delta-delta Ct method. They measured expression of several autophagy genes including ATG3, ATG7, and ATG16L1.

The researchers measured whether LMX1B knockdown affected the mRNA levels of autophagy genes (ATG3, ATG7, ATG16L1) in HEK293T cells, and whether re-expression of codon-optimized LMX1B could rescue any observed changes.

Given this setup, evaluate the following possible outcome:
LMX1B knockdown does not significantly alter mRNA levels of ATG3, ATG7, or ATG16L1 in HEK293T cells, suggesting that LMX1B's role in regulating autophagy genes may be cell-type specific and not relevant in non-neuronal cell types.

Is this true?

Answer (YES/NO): NO